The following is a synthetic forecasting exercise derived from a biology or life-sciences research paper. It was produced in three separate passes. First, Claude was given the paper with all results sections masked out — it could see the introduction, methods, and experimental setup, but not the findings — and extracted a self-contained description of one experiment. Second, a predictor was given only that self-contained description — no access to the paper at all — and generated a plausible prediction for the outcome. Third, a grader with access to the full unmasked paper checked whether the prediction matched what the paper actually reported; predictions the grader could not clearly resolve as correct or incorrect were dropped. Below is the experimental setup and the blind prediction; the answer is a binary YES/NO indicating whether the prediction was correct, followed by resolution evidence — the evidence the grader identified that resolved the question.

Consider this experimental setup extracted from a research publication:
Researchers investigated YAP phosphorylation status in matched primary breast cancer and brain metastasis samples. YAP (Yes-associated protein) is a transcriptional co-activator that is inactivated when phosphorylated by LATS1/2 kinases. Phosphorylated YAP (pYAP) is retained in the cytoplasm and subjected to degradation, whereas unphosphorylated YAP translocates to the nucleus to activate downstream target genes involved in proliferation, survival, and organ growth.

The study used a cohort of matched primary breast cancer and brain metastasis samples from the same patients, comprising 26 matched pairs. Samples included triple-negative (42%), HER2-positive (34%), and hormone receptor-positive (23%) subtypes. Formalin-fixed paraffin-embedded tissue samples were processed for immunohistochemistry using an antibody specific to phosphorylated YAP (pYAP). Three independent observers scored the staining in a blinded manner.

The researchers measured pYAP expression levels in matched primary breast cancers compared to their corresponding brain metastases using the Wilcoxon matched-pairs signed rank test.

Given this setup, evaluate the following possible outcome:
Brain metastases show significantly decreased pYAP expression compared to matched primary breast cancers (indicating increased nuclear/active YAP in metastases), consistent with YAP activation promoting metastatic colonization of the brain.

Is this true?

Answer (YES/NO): NO